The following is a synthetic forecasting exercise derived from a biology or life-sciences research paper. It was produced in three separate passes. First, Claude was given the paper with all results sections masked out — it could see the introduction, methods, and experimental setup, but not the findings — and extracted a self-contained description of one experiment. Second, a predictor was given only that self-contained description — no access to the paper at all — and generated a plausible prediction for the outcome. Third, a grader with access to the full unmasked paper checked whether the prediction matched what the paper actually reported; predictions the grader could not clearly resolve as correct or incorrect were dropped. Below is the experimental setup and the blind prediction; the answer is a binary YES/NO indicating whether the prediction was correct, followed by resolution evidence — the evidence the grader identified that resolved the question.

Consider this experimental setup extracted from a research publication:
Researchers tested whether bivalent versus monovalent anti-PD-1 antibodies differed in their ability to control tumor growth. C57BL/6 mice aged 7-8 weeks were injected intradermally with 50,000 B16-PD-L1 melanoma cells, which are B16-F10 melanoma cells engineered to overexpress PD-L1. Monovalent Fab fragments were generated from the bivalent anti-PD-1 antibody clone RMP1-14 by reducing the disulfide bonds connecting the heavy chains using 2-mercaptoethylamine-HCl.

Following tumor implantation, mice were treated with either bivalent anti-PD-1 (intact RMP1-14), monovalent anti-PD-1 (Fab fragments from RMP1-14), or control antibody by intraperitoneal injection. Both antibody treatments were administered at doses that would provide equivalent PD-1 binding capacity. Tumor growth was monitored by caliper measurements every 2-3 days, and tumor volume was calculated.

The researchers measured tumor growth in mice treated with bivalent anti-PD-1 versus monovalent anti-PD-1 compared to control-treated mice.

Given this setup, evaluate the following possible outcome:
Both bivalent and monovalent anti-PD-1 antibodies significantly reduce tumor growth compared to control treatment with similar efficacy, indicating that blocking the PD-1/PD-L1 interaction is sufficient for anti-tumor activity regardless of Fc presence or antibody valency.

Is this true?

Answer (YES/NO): NO